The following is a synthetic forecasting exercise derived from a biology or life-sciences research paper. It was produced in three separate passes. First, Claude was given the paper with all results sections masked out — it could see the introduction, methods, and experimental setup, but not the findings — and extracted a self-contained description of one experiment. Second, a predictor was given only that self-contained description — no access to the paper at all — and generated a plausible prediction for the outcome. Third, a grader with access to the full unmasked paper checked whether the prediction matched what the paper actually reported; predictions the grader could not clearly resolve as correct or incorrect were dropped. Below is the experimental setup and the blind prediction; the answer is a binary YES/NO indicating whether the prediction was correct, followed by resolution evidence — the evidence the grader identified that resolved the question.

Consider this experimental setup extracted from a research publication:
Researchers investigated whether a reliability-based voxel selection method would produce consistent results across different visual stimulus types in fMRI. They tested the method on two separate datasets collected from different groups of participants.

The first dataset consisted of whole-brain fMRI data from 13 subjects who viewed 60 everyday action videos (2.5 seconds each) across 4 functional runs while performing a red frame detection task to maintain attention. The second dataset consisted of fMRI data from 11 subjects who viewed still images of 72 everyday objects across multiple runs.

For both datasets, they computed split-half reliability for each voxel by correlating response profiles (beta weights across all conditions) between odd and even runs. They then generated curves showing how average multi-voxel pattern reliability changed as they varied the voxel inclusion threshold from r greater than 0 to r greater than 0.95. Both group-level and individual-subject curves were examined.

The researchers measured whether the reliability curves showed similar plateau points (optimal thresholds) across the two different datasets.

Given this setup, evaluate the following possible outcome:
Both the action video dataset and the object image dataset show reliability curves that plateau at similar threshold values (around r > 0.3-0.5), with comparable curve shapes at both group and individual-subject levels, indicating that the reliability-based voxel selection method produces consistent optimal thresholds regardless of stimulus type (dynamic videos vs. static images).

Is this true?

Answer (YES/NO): YES